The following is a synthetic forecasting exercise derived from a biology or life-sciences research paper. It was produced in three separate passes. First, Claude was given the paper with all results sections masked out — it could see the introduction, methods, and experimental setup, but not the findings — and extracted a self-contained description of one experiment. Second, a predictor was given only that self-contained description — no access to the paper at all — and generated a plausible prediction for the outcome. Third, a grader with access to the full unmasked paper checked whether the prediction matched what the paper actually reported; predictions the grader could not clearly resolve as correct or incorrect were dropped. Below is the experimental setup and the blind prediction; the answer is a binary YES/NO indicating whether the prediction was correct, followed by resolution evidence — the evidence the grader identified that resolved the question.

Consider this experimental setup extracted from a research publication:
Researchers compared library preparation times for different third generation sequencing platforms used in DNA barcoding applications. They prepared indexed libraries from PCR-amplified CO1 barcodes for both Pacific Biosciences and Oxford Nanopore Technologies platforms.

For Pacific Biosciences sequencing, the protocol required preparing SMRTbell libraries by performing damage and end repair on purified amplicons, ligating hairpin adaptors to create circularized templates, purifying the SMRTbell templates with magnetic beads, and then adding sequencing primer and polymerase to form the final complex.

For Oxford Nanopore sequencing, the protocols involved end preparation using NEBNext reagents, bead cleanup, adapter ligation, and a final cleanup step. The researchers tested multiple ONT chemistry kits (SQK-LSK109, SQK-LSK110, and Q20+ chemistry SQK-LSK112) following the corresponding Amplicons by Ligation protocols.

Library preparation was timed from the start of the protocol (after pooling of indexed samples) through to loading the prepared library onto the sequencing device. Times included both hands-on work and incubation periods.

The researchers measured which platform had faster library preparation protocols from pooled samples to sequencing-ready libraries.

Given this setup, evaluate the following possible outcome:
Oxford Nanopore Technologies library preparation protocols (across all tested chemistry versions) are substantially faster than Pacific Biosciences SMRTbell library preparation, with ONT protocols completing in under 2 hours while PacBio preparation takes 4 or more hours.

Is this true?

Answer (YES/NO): NO